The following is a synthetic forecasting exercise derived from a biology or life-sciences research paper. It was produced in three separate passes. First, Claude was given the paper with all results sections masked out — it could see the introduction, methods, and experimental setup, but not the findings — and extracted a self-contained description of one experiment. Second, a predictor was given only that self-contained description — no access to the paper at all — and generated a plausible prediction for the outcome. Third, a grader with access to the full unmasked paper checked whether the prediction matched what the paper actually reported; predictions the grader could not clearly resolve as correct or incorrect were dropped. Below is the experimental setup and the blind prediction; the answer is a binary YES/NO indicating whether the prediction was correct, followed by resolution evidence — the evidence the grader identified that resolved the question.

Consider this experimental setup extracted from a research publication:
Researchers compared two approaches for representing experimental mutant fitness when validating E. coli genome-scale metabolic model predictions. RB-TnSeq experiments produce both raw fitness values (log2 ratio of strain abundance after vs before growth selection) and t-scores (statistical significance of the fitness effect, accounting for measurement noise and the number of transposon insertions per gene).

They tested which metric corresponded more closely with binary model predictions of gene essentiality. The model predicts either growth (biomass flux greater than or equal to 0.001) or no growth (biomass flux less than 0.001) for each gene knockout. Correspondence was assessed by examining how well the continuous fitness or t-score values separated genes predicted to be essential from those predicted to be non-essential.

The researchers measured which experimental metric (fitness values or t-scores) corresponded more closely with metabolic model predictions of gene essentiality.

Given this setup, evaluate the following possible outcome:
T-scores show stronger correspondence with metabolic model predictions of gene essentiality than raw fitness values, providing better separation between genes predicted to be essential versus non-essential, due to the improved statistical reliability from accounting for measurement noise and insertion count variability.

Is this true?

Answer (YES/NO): NO